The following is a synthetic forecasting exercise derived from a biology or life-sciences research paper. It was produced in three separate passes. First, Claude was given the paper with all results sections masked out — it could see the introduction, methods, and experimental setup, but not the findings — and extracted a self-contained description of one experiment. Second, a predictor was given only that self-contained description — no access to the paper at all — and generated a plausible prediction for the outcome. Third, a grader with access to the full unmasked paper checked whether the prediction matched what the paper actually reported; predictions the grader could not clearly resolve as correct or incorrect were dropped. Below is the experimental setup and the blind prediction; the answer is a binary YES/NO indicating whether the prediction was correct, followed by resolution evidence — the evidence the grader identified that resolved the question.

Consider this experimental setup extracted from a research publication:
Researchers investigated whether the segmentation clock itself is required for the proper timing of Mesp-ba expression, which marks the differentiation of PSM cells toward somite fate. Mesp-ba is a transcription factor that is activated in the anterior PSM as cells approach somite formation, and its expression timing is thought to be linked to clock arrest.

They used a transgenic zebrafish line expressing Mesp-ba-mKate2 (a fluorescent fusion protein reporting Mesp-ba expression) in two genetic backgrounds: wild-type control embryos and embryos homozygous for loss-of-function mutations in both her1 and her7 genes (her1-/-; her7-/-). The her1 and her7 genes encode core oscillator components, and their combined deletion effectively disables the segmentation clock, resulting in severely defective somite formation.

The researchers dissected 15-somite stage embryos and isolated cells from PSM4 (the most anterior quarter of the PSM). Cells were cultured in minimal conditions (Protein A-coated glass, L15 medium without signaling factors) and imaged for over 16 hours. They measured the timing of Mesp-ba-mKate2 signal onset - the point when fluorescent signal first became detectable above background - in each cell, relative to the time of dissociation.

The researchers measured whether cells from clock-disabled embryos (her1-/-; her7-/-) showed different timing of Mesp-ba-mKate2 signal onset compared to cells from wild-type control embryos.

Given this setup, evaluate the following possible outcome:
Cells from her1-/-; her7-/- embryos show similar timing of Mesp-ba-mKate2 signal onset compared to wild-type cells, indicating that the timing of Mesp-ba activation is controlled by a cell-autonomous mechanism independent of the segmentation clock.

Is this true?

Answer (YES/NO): YES